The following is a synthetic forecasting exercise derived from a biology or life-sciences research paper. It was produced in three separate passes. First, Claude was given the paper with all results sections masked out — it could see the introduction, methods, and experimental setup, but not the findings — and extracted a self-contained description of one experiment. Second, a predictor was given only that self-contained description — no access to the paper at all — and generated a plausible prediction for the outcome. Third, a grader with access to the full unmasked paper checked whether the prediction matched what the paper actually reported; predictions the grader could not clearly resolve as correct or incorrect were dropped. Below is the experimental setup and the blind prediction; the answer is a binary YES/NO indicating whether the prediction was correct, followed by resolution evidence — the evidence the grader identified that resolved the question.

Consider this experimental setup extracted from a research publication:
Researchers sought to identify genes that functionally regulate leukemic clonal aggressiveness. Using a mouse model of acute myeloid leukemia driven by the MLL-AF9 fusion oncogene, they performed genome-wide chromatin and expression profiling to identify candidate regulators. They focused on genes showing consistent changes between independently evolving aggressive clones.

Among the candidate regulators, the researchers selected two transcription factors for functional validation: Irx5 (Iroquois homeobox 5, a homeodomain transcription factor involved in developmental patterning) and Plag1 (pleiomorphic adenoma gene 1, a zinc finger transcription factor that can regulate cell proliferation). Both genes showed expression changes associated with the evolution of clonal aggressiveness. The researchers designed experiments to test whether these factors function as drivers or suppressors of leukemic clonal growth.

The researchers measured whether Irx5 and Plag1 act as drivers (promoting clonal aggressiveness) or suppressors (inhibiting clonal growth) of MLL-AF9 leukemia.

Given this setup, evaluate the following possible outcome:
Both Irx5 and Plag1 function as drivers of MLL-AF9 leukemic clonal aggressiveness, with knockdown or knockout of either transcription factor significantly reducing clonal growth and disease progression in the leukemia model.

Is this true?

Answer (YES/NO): NO